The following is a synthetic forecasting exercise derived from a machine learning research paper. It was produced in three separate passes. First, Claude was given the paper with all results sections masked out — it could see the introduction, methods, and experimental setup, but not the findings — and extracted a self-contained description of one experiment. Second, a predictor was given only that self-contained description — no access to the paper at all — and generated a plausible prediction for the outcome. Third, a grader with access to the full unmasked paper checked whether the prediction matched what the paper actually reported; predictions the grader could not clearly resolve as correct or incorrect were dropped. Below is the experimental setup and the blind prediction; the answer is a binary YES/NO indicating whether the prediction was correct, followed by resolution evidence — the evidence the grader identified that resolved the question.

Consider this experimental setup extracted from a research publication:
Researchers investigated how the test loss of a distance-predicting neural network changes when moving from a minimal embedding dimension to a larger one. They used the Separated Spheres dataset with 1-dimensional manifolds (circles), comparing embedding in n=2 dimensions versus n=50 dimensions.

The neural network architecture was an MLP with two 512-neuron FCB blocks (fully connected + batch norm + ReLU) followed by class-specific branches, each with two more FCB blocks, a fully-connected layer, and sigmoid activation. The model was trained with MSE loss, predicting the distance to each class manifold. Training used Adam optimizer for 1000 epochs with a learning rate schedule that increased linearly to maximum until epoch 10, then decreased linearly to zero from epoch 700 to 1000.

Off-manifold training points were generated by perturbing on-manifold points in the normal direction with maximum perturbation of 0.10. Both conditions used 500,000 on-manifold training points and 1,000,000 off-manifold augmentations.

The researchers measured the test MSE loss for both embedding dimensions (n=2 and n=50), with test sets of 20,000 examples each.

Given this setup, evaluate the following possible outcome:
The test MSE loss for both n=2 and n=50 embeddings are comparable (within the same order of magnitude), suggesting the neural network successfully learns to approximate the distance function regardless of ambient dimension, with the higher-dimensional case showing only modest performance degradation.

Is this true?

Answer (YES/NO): NO